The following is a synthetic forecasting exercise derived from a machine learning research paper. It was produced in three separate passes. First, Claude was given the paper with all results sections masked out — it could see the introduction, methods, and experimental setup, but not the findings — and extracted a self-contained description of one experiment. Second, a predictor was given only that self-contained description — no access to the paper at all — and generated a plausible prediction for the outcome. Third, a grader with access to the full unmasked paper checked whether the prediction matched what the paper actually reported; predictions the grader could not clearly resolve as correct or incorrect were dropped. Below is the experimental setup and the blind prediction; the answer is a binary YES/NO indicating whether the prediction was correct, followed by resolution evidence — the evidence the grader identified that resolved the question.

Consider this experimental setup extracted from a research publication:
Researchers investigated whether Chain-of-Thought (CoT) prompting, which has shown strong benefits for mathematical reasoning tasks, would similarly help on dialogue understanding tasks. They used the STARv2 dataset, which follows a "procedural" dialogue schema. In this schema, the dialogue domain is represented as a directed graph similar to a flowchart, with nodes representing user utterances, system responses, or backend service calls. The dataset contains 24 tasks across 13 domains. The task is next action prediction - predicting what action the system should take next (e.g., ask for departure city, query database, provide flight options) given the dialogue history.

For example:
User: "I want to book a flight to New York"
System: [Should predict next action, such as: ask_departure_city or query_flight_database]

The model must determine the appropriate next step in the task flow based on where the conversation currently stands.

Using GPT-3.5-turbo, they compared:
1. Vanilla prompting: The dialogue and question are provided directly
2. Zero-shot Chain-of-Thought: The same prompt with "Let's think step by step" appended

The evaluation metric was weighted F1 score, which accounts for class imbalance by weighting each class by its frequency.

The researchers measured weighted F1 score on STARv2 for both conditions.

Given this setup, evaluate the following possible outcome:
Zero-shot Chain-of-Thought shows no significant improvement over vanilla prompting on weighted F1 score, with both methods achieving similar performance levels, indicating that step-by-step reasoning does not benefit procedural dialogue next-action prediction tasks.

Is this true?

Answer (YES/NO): YES